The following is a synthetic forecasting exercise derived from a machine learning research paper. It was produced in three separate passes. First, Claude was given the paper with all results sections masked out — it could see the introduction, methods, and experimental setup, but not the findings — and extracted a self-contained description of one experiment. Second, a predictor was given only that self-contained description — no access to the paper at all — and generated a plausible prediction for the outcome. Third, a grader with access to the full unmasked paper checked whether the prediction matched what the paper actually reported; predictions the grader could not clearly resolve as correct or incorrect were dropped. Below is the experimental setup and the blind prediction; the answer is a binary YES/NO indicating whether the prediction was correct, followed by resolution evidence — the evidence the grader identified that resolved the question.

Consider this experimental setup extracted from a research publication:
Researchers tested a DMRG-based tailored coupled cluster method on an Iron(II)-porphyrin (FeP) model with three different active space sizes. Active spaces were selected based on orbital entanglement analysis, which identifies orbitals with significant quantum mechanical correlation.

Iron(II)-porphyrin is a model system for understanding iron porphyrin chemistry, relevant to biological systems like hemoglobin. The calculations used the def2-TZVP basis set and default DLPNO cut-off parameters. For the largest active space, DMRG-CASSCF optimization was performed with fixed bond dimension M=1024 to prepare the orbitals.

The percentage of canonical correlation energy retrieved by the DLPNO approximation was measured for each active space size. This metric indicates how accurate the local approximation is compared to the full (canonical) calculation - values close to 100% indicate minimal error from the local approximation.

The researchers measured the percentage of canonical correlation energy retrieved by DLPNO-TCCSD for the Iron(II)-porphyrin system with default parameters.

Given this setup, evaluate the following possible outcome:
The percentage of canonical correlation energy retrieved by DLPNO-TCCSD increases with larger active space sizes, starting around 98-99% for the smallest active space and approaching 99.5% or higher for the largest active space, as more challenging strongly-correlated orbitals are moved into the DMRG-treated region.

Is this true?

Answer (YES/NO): NO